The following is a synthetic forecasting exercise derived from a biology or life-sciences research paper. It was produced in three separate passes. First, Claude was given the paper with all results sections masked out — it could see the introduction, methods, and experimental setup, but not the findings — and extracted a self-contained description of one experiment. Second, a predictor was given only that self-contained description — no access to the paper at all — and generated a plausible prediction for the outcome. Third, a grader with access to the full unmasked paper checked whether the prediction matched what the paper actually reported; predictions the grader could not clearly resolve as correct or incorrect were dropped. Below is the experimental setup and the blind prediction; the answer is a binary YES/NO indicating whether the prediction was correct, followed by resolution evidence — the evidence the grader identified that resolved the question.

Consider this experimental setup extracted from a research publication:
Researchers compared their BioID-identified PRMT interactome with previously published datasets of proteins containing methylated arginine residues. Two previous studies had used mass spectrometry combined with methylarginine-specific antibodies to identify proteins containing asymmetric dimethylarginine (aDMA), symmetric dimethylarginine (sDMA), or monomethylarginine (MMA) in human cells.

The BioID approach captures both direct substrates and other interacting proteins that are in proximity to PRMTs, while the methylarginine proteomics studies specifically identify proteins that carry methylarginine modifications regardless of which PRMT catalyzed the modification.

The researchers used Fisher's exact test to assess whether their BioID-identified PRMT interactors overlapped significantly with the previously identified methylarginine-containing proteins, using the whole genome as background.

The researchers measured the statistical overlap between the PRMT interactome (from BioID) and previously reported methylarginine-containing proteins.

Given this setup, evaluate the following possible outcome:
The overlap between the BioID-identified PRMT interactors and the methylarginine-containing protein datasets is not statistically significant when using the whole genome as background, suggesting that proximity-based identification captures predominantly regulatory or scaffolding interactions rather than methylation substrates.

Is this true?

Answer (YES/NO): NO